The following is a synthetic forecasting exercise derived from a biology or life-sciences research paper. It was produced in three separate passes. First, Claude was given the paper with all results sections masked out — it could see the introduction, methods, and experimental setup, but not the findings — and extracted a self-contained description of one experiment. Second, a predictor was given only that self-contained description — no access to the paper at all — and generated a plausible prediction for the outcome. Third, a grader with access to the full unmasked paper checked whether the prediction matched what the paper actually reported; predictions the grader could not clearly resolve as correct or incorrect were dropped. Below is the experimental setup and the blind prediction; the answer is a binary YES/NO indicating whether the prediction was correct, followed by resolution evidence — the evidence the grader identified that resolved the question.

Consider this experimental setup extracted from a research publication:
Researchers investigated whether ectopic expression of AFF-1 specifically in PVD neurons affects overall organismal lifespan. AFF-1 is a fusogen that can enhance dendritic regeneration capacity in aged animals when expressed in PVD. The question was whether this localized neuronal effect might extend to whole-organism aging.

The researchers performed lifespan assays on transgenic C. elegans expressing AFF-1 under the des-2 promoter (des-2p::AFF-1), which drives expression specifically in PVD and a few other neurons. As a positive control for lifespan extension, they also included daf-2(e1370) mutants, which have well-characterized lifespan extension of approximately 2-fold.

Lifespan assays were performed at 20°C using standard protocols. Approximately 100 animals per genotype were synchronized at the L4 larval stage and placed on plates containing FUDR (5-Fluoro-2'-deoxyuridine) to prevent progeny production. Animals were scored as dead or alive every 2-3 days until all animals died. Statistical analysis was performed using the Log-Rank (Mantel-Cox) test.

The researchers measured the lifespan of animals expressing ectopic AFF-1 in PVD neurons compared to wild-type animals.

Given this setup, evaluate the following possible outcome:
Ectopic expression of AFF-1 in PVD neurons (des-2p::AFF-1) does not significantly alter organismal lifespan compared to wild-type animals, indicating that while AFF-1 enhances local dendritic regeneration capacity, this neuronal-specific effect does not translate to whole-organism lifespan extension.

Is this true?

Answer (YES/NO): YES